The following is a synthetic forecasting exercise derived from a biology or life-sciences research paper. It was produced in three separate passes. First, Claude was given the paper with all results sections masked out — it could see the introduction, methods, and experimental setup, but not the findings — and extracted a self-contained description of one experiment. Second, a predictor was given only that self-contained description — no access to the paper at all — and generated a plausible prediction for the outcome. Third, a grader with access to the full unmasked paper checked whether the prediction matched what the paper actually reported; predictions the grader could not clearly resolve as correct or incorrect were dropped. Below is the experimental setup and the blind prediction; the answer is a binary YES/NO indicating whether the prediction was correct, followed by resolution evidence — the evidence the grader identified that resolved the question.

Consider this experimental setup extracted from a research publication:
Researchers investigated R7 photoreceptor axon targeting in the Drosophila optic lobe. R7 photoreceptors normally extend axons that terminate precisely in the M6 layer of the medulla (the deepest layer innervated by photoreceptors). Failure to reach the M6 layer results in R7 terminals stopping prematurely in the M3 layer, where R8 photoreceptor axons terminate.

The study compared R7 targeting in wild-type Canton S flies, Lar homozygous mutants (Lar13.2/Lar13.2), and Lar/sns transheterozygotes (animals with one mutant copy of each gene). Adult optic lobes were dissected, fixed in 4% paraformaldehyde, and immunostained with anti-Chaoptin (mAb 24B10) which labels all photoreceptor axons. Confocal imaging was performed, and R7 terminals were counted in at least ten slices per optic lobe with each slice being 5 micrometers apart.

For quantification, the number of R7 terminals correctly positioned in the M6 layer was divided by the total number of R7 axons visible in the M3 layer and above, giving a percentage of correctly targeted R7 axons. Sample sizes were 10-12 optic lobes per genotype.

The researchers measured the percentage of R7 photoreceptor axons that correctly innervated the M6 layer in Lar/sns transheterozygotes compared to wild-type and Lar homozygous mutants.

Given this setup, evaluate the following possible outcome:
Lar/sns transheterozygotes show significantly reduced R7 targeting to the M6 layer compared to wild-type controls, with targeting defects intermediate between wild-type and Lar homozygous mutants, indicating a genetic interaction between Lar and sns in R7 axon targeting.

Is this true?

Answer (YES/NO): NO